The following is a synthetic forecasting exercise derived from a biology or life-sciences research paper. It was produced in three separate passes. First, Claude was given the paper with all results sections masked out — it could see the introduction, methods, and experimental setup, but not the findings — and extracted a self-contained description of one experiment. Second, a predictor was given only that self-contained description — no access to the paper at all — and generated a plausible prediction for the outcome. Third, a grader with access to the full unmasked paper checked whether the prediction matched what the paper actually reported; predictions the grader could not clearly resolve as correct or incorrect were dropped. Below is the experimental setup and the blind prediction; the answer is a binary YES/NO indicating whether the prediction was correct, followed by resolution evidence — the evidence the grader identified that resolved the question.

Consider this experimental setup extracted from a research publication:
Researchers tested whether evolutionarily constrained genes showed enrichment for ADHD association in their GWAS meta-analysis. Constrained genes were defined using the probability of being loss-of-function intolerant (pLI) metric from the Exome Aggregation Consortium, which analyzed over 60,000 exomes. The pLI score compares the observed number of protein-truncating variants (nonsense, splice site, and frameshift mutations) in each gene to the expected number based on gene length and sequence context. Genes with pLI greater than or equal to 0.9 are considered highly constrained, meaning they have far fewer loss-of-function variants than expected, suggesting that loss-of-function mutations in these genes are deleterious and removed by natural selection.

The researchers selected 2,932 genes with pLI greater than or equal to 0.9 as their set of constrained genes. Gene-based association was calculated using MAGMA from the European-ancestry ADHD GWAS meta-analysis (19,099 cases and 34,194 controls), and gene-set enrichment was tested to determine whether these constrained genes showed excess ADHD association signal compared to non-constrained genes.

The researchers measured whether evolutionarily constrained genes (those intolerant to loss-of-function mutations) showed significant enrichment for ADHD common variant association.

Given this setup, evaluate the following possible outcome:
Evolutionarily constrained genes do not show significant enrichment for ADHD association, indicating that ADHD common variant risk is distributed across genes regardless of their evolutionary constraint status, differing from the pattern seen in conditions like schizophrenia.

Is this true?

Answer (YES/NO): NO